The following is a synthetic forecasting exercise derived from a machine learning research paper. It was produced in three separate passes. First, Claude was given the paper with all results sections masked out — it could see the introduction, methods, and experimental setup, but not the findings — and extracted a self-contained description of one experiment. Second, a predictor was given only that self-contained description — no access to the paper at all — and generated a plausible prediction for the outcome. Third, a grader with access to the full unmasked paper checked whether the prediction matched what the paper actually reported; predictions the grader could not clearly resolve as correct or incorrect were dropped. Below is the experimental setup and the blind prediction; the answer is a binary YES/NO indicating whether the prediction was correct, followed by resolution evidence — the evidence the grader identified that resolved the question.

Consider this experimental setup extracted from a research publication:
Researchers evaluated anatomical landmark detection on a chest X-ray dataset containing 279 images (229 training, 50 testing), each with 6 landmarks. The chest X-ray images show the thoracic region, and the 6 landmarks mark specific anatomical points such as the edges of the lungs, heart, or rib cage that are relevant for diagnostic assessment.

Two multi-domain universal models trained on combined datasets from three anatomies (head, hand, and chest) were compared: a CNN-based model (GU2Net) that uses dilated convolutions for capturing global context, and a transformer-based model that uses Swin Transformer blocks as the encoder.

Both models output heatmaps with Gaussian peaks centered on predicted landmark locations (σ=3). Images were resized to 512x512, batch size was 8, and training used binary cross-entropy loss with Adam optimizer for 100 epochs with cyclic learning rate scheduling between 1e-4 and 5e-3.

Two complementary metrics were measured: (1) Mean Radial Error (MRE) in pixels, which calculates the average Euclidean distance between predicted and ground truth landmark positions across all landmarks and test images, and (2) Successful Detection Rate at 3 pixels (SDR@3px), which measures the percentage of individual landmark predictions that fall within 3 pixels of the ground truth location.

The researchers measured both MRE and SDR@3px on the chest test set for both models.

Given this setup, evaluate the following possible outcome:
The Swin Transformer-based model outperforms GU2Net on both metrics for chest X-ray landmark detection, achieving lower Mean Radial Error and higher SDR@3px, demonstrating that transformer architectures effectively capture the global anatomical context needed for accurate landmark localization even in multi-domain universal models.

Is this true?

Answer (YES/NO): NO